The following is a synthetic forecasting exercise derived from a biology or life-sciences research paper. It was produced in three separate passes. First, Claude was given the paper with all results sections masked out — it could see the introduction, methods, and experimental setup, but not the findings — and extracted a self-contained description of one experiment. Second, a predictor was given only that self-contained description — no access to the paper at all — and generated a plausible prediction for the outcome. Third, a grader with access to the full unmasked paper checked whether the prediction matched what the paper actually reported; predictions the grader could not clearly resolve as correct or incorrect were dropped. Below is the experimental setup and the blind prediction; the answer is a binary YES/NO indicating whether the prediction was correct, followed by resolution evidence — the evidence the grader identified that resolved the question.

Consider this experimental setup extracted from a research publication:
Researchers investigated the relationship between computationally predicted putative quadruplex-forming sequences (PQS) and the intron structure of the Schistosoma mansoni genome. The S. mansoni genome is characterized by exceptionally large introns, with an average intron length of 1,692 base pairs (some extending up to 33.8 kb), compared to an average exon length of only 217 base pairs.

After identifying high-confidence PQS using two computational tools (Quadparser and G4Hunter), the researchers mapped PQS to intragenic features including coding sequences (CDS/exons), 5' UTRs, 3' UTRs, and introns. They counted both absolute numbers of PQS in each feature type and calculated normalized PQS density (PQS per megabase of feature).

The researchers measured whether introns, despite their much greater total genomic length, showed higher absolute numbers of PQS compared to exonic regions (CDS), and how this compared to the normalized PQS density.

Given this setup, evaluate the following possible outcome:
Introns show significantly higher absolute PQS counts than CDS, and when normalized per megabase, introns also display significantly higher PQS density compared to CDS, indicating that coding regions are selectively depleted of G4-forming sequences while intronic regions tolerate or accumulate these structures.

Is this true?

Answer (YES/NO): NO